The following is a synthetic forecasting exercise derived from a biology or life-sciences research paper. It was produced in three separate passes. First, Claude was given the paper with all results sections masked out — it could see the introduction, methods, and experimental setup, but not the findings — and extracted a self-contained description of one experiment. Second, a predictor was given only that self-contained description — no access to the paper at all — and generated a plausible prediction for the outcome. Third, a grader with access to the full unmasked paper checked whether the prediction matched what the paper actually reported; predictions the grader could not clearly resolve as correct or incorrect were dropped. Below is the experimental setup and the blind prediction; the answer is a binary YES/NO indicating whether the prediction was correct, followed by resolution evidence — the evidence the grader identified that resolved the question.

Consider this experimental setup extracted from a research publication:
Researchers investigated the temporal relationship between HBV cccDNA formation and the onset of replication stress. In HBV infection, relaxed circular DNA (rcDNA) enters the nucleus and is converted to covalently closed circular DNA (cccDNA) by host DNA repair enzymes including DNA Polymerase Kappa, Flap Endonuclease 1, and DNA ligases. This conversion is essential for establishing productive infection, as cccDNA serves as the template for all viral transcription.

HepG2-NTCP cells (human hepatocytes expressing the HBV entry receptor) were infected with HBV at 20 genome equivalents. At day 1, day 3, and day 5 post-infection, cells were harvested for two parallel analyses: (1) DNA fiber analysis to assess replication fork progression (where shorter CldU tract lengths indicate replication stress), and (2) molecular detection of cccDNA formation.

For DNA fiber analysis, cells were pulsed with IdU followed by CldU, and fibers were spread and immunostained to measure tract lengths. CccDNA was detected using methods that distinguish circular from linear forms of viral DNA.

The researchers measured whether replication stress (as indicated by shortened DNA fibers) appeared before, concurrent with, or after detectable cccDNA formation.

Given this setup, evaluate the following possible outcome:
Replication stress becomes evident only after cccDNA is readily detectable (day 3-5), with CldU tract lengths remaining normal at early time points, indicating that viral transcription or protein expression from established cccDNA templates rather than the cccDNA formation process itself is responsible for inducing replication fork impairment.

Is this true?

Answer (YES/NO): NO